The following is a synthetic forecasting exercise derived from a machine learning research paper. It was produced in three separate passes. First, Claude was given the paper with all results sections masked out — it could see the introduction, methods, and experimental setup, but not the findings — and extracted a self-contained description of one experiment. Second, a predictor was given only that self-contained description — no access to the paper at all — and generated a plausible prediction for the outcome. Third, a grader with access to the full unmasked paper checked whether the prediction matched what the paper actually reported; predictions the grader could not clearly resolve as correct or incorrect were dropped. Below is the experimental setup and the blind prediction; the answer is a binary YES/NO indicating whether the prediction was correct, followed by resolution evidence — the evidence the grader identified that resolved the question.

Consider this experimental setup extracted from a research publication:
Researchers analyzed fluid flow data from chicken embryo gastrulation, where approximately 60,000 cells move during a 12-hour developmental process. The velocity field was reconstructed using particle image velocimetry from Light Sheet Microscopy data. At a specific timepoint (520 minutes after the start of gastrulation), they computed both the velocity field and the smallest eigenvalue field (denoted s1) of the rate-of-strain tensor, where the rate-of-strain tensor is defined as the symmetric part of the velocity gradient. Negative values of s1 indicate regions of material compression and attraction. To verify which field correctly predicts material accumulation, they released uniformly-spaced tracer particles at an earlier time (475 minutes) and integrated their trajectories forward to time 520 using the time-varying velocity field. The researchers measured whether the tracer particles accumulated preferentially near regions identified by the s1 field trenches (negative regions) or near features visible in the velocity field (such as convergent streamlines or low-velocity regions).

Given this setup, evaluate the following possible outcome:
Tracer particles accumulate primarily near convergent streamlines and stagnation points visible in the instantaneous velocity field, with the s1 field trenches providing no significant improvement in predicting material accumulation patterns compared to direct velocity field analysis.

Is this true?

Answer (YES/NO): NO